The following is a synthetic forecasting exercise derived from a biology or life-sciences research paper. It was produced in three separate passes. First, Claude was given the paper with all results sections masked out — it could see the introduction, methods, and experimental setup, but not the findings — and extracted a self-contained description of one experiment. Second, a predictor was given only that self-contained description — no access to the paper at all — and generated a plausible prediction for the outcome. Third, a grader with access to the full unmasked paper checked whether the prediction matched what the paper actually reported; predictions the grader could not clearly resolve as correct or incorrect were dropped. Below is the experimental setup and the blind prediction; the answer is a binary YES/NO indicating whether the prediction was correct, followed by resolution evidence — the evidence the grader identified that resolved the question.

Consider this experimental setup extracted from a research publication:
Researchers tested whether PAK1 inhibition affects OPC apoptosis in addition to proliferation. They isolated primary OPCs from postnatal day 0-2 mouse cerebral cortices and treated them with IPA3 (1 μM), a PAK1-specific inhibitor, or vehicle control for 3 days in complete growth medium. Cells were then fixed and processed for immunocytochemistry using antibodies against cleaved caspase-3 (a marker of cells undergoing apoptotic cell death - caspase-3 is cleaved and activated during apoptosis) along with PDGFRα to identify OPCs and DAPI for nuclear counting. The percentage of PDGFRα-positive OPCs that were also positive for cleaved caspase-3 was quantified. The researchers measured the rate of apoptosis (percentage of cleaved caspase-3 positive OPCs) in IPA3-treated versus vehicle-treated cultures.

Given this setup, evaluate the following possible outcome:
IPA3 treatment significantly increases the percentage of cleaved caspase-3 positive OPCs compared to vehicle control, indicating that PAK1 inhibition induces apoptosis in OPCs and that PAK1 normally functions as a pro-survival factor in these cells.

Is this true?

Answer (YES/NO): NO